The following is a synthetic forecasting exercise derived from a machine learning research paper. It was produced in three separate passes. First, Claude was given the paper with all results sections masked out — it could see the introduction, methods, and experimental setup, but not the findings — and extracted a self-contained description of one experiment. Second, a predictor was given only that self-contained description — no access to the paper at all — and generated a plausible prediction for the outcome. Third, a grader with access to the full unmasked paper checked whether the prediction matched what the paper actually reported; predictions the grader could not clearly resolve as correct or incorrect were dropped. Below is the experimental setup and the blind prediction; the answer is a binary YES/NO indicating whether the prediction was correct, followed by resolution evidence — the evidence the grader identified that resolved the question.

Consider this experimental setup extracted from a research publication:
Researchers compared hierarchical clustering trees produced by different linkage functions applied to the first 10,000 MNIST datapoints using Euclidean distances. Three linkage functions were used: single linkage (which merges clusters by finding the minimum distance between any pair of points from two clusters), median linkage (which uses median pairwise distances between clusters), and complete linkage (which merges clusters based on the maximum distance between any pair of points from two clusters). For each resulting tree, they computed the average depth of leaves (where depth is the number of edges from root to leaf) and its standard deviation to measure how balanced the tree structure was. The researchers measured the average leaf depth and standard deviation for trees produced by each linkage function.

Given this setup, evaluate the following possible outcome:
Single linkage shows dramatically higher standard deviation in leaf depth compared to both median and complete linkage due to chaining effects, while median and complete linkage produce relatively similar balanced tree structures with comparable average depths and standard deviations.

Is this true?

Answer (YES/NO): NO